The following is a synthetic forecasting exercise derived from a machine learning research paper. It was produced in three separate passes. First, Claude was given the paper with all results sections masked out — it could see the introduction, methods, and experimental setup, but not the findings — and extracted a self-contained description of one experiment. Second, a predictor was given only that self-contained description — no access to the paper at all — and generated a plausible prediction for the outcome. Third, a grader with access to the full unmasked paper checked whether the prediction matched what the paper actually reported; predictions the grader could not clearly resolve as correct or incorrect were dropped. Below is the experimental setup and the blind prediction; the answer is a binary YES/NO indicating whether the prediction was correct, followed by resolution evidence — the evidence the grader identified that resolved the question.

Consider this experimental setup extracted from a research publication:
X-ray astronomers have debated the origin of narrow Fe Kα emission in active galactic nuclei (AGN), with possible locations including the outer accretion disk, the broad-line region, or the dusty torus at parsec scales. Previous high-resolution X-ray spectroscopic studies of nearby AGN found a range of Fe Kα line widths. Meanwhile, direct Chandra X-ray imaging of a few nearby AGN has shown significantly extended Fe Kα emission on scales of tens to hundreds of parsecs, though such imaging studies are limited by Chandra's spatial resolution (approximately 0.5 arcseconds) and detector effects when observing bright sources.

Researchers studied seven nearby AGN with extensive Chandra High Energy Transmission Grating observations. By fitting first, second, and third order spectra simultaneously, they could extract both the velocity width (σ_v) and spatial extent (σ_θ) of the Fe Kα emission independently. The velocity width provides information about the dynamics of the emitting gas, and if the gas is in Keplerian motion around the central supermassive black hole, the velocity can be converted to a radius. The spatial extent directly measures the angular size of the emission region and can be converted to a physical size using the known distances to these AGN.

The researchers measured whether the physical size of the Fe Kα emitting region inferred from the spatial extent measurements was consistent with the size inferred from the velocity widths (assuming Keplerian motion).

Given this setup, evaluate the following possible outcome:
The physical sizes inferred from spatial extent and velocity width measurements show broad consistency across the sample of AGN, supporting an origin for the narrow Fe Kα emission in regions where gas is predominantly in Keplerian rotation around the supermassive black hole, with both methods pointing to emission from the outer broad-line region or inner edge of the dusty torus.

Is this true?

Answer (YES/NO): NO